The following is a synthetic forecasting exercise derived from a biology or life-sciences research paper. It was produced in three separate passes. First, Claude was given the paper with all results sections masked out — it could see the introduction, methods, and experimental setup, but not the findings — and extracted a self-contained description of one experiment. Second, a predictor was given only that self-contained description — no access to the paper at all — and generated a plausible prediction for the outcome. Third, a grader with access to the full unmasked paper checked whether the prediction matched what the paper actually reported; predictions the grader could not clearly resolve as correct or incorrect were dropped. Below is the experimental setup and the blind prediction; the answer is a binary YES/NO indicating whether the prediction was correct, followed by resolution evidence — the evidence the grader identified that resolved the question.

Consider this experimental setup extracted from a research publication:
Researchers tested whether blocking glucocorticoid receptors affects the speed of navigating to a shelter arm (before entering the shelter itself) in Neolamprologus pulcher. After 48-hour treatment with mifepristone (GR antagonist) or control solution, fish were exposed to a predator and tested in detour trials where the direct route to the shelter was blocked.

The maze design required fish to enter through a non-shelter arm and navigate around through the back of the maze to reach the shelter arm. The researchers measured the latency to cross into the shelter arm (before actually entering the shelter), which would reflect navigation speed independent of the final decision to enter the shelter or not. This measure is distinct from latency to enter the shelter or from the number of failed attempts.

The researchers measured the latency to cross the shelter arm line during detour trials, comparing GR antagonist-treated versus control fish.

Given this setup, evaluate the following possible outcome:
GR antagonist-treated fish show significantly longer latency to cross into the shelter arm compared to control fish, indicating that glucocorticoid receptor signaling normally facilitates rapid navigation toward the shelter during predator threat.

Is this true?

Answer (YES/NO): NO